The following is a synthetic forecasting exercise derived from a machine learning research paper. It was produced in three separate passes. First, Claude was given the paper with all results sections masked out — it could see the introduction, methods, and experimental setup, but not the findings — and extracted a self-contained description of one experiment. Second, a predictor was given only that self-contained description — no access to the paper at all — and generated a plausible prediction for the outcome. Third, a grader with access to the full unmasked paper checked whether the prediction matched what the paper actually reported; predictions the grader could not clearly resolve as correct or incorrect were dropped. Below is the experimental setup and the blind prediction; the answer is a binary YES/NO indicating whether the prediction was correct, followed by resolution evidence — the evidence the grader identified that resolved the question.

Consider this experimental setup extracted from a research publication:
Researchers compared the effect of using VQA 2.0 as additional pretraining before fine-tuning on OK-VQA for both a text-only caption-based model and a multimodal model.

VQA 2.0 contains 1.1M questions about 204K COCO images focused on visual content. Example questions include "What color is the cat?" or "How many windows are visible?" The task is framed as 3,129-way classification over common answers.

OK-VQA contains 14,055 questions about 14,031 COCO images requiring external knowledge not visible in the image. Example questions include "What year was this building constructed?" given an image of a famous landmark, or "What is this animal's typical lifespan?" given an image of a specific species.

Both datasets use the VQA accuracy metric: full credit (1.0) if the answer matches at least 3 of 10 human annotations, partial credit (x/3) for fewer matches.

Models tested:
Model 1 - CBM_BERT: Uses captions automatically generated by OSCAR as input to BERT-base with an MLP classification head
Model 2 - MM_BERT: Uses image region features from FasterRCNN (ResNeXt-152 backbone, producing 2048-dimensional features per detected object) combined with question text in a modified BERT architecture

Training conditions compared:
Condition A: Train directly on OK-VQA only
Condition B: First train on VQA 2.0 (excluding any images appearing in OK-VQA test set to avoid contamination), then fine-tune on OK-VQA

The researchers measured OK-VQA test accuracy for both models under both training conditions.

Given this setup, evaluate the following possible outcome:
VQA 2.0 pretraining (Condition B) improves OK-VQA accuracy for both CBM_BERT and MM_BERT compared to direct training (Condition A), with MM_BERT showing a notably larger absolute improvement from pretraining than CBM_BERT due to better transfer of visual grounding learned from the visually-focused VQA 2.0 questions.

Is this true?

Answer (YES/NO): YES